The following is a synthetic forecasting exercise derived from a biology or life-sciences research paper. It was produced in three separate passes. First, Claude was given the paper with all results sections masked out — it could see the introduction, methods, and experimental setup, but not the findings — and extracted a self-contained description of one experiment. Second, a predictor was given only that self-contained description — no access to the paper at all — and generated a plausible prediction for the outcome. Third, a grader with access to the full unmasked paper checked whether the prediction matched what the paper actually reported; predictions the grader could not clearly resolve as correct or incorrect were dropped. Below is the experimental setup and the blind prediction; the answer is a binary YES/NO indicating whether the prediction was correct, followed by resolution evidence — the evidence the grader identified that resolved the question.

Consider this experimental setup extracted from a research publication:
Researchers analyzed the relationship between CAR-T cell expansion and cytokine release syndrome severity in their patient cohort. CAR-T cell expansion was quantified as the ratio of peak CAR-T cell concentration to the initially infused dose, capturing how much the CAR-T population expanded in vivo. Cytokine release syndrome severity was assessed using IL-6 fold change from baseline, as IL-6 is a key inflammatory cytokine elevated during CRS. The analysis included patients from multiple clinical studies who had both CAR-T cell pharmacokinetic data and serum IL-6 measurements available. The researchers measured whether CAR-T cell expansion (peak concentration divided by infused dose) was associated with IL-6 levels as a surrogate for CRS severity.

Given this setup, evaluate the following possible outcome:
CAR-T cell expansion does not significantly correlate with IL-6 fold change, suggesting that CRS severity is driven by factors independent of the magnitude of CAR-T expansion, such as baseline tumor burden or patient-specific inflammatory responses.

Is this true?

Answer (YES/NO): NO